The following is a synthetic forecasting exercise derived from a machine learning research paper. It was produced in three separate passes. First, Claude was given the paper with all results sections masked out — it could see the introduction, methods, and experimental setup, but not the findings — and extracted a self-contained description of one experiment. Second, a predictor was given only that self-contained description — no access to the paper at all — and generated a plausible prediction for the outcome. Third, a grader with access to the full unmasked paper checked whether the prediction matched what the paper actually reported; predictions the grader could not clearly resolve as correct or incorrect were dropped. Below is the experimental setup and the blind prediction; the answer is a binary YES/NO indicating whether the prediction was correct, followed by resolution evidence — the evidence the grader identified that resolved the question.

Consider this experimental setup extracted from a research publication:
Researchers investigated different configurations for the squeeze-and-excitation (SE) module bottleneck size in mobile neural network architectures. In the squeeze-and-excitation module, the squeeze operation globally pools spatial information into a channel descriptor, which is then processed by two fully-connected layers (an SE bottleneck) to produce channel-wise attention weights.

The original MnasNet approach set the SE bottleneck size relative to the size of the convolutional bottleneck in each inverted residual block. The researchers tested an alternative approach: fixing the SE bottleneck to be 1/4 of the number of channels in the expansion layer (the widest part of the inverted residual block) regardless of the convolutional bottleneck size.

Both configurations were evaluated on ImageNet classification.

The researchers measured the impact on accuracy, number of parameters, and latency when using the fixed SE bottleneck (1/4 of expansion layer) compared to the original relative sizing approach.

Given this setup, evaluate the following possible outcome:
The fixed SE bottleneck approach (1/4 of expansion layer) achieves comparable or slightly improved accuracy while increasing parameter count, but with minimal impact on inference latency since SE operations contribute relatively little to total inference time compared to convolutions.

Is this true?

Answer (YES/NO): YES